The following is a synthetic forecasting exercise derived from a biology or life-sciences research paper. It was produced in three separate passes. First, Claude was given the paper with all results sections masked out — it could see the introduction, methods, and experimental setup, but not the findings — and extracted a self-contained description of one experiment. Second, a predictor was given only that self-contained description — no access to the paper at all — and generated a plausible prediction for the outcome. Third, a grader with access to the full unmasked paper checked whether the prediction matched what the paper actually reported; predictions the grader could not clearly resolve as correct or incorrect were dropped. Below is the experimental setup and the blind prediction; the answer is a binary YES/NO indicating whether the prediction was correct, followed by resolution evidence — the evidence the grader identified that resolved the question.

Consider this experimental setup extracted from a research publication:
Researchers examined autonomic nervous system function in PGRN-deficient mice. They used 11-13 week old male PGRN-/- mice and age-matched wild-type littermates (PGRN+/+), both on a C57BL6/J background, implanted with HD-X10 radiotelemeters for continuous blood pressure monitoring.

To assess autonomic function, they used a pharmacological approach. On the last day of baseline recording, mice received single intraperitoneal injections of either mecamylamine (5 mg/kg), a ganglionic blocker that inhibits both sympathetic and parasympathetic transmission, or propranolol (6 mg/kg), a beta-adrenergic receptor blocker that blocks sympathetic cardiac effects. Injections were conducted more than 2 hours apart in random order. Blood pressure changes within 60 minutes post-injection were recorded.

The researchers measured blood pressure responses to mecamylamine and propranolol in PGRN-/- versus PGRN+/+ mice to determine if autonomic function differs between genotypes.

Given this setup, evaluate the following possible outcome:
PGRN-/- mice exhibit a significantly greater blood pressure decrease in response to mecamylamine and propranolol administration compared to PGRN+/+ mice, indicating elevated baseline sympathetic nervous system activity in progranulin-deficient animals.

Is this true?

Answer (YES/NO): NO